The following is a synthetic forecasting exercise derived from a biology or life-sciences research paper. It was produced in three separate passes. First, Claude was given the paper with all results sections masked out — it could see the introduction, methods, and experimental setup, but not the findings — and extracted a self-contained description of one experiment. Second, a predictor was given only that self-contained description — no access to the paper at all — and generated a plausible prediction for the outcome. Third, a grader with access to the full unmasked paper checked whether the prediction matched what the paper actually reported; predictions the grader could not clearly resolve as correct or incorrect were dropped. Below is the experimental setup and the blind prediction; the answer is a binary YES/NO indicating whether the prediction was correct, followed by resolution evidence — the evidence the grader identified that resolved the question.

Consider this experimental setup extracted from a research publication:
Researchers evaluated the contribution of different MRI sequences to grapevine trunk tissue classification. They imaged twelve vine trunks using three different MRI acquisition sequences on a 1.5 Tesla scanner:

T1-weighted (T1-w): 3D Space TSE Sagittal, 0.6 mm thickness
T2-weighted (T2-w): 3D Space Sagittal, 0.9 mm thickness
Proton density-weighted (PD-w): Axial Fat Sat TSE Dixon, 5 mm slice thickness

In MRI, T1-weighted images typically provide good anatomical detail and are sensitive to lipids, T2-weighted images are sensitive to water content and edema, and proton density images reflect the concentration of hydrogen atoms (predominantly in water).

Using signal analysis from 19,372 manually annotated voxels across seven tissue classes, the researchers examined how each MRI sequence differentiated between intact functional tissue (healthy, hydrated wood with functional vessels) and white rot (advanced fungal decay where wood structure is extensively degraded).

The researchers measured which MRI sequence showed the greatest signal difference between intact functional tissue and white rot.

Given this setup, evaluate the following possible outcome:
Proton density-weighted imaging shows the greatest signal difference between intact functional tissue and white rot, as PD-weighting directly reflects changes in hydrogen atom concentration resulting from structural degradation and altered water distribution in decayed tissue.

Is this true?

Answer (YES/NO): NO